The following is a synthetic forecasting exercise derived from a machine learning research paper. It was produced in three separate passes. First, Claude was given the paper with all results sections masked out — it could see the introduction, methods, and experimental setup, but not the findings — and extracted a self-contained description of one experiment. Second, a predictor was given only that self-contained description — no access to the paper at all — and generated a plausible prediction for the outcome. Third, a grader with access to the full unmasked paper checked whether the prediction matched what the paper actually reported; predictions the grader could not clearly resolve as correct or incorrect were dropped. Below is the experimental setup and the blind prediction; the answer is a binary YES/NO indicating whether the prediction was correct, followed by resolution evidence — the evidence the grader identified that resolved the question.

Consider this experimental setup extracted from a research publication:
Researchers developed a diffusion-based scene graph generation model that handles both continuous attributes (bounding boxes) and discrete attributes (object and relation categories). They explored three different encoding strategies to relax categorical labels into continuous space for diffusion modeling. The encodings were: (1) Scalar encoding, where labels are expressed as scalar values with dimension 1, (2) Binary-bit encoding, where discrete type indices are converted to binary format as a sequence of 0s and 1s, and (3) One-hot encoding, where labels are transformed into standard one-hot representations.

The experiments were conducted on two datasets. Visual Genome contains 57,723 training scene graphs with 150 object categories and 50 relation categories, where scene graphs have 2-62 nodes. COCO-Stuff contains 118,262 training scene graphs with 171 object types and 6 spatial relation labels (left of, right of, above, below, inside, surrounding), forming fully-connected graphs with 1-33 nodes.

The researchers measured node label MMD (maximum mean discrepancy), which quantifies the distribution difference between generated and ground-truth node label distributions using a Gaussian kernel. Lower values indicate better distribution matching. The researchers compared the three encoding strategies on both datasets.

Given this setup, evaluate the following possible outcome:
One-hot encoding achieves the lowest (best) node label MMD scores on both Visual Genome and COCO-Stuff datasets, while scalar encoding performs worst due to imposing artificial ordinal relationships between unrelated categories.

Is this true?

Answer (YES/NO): NO